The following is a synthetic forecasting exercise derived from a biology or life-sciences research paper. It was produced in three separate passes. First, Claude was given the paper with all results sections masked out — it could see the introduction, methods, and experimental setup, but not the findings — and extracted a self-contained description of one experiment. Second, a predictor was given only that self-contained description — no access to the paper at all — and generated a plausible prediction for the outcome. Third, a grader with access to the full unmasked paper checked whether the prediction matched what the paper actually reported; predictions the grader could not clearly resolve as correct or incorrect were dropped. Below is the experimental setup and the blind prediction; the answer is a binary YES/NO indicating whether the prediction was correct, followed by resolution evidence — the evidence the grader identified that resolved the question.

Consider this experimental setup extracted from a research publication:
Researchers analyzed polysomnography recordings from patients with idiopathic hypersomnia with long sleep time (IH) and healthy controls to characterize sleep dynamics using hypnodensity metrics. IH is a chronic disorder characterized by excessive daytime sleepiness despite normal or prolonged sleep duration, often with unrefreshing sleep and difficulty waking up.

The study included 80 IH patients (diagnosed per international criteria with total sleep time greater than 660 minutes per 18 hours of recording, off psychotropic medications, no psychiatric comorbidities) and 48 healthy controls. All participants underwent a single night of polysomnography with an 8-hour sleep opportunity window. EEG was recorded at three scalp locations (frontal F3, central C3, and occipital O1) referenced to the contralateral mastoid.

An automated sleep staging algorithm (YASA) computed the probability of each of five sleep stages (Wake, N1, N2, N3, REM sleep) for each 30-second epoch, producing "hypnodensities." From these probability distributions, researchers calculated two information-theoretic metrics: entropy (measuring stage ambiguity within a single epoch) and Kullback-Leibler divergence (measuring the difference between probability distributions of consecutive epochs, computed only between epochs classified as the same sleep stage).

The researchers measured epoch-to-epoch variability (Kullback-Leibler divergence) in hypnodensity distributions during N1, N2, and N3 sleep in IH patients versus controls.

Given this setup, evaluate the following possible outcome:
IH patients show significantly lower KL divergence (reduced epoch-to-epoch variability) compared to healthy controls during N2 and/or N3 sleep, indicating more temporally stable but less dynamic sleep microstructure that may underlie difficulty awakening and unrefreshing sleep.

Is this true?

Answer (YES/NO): NO